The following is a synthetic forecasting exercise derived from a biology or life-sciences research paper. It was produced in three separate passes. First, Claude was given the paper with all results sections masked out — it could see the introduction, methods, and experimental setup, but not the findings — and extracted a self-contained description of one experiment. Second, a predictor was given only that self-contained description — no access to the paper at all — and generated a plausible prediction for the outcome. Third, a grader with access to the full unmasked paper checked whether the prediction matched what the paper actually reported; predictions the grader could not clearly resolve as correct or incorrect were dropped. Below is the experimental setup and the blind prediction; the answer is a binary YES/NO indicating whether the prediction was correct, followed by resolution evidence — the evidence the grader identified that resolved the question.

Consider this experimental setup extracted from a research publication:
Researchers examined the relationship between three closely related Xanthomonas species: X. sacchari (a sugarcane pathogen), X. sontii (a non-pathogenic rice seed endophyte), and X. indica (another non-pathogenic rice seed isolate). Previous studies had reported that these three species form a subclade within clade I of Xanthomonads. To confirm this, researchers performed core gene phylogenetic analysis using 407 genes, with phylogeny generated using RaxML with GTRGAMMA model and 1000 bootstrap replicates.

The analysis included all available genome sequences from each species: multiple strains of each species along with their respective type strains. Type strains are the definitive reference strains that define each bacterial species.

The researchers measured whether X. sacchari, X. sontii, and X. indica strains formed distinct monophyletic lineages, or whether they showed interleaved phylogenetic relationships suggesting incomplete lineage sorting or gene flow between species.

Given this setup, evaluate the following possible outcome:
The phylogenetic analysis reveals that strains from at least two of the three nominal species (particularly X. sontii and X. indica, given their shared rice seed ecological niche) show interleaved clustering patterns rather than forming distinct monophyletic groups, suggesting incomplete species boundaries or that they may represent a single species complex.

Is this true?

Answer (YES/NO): NO